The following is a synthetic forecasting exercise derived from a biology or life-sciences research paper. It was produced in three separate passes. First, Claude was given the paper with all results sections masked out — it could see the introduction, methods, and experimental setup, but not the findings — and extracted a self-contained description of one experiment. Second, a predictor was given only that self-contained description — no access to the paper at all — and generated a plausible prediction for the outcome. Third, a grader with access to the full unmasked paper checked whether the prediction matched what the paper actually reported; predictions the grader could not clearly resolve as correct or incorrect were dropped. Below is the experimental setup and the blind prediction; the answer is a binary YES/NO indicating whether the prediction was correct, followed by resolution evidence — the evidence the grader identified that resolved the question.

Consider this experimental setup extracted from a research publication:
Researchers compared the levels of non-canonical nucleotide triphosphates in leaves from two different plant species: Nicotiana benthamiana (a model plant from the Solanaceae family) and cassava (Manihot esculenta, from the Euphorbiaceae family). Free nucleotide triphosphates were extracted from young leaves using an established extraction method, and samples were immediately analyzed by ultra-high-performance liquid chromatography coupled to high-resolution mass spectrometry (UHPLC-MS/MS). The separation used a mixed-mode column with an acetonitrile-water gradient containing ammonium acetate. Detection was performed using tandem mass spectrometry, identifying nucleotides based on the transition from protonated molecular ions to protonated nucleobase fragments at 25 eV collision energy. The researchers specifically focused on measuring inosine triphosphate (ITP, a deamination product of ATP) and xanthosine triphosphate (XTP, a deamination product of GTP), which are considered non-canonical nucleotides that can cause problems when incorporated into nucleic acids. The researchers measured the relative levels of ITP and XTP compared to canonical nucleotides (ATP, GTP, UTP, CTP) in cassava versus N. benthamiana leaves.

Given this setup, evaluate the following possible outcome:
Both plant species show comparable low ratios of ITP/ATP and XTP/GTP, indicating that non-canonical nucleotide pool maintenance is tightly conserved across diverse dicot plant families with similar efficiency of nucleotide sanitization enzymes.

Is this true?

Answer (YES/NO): NO